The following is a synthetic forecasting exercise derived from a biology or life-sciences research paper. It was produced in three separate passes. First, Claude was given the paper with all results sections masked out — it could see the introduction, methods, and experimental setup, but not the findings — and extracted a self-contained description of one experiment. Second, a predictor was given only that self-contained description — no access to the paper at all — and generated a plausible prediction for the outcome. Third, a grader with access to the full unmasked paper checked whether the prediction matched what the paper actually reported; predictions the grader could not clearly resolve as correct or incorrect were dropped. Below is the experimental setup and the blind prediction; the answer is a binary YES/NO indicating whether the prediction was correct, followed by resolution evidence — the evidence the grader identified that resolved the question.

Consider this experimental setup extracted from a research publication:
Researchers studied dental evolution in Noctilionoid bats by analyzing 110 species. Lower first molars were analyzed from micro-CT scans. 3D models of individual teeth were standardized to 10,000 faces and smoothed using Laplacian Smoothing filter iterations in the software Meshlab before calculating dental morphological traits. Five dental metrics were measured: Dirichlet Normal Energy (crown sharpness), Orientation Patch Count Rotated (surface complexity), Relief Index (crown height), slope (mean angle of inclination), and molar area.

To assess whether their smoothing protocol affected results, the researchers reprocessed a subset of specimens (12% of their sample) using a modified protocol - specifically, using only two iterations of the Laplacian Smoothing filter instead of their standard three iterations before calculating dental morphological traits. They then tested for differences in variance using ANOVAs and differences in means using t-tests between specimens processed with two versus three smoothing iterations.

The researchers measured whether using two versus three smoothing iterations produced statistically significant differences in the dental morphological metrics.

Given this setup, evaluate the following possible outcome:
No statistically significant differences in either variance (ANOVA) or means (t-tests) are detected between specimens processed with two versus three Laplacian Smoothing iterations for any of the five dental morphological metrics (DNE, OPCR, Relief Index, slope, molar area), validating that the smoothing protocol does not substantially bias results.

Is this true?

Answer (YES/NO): YES